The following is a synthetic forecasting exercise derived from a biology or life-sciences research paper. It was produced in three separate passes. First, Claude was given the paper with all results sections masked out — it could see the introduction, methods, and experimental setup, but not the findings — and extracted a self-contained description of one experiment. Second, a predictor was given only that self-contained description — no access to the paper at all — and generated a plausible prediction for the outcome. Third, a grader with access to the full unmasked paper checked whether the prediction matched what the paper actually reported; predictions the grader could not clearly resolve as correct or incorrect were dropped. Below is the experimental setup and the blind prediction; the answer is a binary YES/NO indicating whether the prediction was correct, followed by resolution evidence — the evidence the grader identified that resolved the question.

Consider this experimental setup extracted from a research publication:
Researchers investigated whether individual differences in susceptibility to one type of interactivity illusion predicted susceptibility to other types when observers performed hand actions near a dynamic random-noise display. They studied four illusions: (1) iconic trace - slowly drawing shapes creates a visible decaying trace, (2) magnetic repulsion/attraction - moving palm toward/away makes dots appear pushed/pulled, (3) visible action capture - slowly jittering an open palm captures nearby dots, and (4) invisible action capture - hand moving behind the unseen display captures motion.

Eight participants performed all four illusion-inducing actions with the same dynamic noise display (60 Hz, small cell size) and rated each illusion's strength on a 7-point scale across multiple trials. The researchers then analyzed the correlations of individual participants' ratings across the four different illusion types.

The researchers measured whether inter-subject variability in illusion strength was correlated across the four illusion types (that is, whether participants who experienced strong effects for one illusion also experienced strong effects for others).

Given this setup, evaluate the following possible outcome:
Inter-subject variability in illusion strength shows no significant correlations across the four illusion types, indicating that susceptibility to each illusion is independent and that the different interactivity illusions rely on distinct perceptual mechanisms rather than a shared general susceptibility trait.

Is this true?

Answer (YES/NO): YES